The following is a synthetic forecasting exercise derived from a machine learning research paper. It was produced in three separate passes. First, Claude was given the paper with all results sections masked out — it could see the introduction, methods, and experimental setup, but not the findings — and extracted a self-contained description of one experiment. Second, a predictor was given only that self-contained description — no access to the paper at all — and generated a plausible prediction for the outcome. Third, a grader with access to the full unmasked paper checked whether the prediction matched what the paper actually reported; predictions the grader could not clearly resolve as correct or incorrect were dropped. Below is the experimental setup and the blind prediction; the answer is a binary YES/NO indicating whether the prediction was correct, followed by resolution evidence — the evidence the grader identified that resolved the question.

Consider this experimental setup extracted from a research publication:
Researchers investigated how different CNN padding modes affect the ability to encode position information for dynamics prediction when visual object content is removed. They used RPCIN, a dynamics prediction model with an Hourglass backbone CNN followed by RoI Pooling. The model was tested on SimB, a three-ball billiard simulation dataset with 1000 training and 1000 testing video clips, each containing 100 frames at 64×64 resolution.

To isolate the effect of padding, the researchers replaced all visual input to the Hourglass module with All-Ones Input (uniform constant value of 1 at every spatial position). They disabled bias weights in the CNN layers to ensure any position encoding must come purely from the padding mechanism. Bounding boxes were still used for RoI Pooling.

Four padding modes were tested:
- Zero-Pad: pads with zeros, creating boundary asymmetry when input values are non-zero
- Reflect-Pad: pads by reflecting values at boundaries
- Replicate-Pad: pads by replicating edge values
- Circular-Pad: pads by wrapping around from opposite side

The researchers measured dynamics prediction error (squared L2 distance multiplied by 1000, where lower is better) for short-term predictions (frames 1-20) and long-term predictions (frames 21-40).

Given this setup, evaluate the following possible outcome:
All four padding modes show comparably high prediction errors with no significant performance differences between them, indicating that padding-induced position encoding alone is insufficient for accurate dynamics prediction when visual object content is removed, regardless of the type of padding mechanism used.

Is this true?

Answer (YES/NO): NO